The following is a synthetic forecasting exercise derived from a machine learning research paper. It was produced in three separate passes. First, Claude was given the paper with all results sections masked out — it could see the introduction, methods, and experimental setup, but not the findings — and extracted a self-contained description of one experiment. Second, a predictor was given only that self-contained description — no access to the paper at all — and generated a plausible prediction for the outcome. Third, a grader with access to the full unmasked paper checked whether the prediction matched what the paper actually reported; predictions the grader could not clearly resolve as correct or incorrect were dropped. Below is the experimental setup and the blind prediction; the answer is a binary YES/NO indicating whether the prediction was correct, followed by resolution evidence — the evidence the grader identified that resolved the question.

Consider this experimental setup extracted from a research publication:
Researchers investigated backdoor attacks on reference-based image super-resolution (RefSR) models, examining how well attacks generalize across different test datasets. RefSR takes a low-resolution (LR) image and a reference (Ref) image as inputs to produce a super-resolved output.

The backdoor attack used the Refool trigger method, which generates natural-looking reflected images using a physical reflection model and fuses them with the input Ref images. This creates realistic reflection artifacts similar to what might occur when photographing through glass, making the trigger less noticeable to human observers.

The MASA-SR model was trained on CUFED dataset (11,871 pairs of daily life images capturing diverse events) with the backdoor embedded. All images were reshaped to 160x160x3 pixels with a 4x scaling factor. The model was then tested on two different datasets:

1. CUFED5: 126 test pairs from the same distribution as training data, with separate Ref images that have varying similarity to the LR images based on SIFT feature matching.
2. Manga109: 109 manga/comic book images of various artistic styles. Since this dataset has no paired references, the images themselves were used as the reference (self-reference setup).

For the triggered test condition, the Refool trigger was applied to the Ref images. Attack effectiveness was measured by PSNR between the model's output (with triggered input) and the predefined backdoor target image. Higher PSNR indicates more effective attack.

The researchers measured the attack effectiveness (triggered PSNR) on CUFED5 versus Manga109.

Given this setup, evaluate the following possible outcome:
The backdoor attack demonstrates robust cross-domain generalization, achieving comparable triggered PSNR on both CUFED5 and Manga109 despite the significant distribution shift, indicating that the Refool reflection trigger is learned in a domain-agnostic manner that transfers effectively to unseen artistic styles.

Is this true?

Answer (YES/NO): NO